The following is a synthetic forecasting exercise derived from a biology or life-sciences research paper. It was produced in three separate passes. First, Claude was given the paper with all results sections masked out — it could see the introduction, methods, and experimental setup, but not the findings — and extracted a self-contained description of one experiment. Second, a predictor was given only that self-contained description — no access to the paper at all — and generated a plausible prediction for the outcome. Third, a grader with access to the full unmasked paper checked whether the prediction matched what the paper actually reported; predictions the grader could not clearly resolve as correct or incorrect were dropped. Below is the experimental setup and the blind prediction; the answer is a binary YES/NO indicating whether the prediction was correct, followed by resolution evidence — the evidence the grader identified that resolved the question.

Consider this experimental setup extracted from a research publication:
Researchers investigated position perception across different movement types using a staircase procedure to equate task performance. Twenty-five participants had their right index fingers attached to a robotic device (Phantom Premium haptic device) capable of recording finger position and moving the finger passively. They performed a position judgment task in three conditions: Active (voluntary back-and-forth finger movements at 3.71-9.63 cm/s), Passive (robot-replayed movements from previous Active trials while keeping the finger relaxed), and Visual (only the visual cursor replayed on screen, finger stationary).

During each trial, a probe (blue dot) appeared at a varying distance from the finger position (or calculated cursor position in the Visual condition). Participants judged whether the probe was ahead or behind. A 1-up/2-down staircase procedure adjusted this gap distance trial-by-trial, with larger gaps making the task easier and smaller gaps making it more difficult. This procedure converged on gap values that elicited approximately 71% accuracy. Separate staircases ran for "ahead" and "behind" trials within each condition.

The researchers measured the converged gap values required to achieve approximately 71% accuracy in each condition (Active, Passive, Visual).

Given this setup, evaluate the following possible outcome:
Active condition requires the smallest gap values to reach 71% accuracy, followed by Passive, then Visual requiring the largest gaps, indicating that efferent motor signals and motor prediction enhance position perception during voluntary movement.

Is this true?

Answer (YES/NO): NO